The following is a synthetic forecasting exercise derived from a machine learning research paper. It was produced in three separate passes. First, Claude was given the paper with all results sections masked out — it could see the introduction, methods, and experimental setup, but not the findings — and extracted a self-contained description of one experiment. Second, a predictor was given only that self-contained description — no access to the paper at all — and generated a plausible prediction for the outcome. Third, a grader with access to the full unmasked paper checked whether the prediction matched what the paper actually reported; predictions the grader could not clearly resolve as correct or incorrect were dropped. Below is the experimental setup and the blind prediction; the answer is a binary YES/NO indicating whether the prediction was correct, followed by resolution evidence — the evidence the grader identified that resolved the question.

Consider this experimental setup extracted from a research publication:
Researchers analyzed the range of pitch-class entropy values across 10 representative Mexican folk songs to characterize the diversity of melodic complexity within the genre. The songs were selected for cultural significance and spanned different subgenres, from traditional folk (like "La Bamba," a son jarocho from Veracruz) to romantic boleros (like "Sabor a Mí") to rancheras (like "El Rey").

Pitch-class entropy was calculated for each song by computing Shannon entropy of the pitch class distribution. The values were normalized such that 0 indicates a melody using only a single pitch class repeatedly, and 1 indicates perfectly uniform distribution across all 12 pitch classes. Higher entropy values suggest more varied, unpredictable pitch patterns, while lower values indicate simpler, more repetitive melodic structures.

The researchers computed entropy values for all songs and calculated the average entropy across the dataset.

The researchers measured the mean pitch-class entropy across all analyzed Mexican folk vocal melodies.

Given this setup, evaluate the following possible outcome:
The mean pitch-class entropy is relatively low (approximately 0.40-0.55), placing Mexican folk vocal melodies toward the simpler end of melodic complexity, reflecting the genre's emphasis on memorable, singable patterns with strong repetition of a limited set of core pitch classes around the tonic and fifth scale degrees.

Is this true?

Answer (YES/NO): NO